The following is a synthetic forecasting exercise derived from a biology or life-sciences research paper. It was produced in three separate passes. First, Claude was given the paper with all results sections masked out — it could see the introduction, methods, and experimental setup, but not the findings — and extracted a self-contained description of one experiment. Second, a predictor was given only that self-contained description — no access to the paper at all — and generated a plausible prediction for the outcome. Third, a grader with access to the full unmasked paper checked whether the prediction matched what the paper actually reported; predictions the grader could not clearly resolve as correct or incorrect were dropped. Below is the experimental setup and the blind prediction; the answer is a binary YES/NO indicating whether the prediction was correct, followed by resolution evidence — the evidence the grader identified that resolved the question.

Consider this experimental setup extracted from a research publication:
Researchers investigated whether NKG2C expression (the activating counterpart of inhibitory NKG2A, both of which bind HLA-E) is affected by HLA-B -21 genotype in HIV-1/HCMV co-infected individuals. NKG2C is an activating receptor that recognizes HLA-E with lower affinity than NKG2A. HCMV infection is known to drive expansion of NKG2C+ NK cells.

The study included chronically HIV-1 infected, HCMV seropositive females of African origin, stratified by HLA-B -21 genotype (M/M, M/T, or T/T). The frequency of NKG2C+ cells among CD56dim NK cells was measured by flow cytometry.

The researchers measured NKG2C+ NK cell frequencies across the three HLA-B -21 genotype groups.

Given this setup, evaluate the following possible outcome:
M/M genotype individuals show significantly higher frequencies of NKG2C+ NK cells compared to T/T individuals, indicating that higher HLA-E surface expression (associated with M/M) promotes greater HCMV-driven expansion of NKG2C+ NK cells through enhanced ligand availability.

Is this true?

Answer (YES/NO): NO